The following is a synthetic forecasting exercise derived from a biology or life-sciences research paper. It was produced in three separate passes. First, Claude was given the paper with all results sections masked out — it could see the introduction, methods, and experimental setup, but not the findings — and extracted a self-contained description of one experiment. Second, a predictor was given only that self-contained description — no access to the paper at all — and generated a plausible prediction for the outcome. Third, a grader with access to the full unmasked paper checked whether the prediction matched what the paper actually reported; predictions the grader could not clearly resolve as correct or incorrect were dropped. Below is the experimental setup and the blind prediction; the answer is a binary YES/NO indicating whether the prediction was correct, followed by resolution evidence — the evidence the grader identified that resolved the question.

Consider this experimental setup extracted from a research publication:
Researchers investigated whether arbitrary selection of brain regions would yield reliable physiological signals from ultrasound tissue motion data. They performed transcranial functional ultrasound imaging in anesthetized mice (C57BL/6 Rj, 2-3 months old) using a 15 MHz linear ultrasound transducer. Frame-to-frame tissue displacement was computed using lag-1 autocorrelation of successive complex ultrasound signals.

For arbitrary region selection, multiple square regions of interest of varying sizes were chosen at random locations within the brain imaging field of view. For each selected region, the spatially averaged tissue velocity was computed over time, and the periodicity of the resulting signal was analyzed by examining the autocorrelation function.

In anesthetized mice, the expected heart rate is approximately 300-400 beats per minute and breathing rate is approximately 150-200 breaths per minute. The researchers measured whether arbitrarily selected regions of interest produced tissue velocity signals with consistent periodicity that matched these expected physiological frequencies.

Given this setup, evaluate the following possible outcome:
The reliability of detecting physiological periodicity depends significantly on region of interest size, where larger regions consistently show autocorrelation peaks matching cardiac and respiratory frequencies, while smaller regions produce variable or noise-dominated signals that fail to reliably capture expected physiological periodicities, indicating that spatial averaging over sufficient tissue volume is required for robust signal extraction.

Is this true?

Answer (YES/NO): NO